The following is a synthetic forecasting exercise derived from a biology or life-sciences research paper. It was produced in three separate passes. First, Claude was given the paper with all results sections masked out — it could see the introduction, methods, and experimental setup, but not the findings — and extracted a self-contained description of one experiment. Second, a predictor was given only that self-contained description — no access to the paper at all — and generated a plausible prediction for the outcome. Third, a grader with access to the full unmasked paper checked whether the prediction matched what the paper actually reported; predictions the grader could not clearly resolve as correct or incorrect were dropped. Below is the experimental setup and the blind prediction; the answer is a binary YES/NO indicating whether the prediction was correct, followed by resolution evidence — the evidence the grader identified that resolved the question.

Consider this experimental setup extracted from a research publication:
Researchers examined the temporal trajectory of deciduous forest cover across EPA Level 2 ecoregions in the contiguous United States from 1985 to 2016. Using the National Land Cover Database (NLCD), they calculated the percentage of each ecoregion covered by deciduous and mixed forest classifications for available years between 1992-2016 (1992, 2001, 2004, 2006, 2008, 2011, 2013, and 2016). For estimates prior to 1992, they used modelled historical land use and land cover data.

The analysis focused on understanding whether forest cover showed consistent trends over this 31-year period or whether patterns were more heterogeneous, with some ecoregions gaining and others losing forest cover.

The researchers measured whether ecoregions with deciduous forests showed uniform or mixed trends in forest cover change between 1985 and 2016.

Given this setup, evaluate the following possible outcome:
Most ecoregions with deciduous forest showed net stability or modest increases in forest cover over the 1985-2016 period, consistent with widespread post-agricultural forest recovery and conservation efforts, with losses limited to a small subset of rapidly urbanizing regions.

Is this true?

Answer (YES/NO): NO